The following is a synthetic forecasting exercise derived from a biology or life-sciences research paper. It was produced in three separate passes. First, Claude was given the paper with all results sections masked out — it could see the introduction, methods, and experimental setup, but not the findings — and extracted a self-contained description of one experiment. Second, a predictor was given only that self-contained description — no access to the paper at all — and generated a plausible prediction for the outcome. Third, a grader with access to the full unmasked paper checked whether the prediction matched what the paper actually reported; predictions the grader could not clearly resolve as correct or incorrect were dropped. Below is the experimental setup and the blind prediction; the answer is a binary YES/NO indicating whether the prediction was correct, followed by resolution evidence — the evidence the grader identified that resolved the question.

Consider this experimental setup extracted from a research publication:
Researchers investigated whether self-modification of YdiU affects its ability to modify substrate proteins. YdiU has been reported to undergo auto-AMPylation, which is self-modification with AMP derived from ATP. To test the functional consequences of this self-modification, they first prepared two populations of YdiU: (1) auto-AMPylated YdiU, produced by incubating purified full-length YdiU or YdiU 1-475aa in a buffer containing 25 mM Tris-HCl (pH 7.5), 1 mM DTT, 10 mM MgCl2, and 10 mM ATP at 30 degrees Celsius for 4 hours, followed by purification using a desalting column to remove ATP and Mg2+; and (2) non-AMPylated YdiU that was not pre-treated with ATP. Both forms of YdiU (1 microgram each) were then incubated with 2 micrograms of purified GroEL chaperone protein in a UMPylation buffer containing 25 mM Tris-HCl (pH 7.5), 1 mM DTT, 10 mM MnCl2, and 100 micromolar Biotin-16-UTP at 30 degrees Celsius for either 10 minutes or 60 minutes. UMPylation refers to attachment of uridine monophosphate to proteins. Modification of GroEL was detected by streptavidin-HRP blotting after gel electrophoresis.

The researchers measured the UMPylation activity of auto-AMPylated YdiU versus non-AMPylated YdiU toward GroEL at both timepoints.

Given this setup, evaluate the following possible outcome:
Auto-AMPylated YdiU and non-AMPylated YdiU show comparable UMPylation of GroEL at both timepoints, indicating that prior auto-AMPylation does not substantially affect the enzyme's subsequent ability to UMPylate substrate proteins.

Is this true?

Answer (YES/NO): NO